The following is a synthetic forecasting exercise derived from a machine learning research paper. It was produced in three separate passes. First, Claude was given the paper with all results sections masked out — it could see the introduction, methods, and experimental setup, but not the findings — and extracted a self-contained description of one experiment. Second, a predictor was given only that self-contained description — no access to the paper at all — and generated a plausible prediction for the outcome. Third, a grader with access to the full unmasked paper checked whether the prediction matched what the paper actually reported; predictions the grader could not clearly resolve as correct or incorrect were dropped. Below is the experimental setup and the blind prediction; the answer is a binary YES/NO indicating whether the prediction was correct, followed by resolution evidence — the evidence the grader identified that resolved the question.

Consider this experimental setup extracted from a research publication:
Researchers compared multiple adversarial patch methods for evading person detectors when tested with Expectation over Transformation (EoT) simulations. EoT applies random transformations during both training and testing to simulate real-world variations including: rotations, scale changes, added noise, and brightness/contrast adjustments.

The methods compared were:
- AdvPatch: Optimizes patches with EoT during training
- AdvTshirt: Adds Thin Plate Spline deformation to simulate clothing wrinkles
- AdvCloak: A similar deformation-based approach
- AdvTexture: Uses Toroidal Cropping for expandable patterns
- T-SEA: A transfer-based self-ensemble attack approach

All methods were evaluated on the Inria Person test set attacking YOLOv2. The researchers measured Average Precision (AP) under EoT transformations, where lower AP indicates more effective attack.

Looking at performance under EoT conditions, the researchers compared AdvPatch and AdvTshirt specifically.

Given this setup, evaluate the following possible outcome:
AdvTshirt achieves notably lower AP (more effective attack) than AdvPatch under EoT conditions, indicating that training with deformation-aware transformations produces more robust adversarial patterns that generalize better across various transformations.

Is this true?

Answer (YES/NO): NO